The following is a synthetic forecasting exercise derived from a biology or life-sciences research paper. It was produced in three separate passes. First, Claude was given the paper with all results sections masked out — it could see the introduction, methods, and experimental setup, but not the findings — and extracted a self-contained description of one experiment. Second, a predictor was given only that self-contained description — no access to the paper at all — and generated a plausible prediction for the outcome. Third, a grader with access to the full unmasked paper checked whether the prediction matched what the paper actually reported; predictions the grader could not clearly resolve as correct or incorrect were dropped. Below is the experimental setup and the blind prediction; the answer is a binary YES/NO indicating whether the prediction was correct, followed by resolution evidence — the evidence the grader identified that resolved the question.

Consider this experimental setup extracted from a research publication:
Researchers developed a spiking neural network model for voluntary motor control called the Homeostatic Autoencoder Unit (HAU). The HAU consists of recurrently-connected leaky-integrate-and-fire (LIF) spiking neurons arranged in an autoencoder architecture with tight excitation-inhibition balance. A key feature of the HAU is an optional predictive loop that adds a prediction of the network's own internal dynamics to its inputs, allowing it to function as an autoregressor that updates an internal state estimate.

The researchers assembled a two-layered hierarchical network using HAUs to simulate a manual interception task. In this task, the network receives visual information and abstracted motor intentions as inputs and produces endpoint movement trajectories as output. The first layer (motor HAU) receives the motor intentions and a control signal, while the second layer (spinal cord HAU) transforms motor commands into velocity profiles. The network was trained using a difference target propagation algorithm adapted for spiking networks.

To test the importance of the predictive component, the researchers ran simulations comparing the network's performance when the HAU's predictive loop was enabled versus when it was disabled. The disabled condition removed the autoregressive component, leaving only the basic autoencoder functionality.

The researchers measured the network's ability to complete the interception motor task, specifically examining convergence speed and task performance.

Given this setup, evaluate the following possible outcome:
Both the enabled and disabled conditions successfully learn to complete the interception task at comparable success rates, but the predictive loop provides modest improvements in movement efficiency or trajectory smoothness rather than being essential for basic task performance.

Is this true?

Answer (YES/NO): NO